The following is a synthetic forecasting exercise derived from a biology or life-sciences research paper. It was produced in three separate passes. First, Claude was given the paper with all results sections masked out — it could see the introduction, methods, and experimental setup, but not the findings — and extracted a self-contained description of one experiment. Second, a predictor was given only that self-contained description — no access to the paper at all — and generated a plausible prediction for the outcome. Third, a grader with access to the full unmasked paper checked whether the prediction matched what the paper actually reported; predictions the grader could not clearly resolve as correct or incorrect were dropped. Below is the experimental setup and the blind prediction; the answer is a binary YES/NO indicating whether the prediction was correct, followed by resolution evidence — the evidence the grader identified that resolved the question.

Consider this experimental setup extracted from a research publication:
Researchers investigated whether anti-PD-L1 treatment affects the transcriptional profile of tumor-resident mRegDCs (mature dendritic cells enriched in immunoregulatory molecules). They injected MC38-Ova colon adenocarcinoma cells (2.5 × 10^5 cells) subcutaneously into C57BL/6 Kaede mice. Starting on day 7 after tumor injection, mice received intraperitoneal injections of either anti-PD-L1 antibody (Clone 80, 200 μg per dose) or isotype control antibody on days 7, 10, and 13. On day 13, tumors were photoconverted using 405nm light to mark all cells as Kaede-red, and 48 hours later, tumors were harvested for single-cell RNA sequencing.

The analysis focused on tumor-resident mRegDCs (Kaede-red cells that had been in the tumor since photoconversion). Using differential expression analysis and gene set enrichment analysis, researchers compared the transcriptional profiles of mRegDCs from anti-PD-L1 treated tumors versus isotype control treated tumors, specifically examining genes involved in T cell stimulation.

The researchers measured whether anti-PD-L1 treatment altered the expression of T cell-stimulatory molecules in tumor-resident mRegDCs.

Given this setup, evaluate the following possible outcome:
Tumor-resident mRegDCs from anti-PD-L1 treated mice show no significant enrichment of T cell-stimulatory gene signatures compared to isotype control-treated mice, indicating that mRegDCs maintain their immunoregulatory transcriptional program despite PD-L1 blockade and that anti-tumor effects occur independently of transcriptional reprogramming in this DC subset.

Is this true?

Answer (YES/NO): NO